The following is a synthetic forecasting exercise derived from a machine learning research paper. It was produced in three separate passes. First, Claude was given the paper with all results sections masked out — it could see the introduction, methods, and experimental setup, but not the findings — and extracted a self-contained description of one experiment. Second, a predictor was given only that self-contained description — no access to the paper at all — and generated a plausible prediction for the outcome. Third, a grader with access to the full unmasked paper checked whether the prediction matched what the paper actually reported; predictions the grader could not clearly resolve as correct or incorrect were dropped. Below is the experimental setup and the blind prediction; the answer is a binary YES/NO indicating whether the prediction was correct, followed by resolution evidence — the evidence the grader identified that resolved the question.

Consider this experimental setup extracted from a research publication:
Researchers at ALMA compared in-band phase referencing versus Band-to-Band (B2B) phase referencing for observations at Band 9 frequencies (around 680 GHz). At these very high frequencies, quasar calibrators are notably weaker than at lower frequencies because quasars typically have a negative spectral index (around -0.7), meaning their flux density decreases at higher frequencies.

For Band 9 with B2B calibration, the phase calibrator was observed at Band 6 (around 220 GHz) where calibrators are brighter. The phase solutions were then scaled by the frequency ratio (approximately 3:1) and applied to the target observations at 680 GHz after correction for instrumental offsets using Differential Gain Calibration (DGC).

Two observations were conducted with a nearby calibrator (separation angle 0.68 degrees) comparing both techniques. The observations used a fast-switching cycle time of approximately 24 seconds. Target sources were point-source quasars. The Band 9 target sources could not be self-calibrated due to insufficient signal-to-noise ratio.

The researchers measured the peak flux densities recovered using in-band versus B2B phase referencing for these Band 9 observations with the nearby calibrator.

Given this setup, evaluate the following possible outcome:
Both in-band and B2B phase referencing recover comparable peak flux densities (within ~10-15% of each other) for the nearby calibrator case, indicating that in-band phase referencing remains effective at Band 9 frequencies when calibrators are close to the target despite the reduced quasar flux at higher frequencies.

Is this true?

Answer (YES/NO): NO